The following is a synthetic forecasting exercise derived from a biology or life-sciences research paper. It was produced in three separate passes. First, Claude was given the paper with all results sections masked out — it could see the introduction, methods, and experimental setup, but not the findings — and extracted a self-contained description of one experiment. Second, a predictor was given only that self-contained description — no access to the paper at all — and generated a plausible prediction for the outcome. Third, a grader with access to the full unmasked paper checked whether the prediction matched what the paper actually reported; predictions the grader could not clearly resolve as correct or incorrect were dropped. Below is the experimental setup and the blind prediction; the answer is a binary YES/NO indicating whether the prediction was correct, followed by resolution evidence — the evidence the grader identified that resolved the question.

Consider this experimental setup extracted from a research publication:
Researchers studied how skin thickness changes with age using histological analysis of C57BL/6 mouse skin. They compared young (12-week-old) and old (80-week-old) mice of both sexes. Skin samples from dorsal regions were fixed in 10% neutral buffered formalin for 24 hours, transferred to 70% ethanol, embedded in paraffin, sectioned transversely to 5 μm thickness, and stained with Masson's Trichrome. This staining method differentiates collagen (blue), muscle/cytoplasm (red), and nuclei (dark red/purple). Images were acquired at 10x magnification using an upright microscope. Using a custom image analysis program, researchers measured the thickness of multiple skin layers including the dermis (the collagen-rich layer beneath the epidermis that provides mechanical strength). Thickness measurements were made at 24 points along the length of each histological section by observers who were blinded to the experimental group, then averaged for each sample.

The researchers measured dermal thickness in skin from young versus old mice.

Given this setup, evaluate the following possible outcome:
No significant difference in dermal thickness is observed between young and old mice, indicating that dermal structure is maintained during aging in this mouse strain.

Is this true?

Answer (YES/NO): NO